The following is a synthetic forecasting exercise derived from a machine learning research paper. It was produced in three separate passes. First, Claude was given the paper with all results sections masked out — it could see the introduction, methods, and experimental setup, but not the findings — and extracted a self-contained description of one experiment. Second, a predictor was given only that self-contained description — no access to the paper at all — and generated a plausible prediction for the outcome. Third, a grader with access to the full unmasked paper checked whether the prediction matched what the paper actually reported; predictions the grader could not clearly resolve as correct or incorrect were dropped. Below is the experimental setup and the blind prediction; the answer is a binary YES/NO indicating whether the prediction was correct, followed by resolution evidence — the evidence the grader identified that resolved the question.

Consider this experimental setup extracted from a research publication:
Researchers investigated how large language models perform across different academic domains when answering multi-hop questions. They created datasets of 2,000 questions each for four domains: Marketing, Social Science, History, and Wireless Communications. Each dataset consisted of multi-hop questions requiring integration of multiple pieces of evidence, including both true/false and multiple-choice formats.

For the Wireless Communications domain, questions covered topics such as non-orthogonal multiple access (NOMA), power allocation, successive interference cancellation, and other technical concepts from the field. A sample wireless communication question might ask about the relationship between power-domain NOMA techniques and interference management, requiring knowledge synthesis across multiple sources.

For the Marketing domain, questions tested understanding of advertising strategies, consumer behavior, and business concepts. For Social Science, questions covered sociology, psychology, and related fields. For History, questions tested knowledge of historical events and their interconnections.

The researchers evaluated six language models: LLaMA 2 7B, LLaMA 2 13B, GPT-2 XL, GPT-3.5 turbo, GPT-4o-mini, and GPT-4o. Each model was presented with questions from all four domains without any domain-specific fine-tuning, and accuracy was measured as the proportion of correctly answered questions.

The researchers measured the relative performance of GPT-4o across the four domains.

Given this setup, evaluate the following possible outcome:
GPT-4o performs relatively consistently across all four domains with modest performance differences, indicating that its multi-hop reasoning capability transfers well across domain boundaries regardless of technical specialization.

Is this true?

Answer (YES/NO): NO